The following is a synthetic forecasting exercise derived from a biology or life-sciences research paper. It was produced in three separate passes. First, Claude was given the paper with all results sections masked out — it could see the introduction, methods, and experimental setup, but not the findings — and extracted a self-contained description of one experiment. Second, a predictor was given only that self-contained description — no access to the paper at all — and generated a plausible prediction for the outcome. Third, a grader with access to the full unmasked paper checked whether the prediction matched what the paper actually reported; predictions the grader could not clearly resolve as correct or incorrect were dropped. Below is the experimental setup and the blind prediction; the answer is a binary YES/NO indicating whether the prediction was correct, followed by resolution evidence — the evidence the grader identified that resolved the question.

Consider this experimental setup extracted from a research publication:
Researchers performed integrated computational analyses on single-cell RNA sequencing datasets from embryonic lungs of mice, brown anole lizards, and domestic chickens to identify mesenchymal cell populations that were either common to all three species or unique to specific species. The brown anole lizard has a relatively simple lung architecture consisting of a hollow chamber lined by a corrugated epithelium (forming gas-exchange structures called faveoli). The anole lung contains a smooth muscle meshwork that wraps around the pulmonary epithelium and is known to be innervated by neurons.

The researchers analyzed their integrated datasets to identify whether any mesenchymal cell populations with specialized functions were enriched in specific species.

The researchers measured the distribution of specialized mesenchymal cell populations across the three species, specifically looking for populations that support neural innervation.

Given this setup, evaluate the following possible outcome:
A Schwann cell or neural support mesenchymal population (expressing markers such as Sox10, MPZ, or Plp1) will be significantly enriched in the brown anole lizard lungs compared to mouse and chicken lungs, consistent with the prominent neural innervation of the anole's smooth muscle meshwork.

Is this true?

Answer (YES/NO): NO